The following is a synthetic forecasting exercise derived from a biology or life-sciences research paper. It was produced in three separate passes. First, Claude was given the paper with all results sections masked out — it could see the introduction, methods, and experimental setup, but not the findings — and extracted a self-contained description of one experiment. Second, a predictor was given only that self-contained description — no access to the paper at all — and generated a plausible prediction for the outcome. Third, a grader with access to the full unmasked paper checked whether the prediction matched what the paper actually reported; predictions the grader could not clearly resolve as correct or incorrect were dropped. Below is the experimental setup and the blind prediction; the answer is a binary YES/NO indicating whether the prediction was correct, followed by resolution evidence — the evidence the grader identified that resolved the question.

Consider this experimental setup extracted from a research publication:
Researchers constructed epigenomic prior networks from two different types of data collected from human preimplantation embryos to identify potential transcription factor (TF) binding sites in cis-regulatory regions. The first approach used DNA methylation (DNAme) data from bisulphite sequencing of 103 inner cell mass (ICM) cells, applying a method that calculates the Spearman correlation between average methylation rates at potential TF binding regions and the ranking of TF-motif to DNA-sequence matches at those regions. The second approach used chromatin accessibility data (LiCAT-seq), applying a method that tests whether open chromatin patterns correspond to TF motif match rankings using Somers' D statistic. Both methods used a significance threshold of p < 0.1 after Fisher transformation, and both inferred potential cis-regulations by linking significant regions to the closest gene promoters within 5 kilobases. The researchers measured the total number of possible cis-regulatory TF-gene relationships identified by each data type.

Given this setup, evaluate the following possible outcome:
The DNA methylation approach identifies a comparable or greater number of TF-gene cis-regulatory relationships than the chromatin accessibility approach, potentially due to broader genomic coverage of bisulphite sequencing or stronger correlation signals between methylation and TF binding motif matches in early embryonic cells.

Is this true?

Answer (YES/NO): YES